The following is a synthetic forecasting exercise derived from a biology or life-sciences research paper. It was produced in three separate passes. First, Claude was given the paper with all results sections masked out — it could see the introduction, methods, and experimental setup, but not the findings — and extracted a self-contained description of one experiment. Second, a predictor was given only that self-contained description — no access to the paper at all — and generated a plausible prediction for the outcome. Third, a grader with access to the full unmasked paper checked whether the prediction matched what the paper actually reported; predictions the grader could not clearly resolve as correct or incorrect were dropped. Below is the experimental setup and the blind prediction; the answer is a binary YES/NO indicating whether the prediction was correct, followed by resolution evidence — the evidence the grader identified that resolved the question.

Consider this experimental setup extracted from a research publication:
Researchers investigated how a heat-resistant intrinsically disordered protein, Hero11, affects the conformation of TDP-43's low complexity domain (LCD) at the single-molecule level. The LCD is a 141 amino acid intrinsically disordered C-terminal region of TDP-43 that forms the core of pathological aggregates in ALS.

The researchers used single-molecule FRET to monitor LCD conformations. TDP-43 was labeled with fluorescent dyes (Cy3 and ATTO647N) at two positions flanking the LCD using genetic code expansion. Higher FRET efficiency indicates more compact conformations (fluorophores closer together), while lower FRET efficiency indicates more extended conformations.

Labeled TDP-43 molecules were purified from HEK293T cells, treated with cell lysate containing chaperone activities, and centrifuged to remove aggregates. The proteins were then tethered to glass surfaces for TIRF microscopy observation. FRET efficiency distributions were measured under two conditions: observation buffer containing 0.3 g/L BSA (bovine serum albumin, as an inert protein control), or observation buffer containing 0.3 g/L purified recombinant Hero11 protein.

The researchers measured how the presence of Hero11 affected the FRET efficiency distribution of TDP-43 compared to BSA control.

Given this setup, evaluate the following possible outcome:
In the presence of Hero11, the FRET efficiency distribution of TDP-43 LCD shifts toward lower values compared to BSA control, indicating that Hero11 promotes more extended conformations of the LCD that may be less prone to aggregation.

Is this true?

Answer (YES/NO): YES